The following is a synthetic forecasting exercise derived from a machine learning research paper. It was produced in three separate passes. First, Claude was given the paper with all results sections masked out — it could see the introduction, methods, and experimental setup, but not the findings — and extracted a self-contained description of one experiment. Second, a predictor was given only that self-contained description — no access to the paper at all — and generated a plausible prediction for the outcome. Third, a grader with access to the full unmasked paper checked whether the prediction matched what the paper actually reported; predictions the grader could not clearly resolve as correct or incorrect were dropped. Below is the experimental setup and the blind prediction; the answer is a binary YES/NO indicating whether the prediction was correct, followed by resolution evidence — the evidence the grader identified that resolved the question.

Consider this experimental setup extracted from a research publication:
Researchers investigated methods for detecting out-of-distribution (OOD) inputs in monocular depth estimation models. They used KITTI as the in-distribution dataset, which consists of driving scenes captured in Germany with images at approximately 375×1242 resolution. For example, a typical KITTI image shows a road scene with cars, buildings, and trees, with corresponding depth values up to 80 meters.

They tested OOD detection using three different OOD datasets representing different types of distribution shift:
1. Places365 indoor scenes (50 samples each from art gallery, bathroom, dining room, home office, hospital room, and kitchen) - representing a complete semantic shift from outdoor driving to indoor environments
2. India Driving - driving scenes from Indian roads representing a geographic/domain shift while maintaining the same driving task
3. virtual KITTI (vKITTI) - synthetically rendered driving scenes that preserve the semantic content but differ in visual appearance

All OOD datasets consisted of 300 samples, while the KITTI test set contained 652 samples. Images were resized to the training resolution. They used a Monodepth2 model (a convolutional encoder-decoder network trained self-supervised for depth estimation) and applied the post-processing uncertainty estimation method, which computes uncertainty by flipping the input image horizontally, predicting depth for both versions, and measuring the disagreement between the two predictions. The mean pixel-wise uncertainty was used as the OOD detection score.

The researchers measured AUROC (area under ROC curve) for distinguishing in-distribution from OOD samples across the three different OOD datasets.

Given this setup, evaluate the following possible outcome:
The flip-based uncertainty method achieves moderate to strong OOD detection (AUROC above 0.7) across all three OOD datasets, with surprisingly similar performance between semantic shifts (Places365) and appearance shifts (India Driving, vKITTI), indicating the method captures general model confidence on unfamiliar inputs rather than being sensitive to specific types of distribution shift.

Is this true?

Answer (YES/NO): NO